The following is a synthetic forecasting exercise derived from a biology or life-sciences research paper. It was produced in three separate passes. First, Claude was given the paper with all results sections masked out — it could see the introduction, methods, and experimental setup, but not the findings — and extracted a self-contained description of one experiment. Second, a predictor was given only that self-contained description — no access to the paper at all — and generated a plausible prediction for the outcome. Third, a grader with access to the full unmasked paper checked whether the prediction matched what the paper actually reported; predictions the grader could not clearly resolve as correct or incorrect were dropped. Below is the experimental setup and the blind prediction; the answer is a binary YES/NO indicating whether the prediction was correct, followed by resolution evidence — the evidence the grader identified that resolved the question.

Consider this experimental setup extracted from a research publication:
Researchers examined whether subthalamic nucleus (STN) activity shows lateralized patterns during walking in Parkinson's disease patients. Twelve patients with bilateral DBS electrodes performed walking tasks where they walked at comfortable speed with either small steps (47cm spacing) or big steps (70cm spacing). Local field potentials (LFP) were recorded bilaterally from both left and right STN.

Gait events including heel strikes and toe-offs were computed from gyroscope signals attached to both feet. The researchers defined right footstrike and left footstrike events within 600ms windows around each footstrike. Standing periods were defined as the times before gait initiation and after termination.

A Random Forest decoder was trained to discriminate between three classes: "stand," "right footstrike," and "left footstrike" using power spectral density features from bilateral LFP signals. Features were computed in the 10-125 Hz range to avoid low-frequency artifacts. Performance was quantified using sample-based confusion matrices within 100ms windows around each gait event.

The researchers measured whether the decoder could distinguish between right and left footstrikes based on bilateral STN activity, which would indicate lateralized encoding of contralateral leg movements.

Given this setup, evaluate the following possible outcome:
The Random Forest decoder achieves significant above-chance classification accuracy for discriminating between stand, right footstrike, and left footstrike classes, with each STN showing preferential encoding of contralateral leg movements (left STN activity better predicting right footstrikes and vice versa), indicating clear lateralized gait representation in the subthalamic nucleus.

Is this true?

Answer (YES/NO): NO